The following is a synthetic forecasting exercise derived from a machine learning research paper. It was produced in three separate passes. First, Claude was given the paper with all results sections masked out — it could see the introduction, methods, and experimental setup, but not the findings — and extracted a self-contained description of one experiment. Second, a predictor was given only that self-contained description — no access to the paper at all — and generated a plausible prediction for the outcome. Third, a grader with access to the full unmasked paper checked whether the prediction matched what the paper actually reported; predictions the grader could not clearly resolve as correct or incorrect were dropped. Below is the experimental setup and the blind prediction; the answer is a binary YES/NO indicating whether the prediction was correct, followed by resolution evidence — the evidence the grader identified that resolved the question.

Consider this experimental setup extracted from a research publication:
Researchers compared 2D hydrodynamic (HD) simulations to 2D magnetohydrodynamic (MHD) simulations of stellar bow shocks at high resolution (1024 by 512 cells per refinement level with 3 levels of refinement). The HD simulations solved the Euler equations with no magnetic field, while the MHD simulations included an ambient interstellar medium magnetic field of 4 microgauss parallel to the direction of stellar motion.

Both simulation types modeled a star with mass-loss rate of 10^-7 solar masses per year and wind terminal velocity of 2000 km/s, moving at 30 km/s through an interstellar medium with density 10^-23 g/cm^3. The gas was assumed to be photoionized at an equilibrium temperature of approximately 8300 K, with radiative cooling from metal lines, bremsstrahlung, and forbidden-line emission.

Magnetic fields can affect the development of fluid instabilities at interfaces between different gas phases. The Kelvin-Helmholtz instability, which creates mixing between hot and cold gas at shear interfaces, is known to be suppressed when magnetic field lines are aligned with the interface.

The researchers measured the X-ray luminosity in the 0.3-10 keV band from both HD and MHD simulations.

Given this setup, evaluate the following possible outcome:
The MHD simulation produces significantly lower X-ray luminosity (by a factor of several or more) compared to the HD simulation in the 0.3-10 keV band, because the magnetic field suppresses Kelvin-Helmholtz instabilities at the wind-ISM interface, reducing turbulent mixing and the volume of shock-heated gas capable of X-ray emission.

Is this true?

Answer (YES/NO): NO